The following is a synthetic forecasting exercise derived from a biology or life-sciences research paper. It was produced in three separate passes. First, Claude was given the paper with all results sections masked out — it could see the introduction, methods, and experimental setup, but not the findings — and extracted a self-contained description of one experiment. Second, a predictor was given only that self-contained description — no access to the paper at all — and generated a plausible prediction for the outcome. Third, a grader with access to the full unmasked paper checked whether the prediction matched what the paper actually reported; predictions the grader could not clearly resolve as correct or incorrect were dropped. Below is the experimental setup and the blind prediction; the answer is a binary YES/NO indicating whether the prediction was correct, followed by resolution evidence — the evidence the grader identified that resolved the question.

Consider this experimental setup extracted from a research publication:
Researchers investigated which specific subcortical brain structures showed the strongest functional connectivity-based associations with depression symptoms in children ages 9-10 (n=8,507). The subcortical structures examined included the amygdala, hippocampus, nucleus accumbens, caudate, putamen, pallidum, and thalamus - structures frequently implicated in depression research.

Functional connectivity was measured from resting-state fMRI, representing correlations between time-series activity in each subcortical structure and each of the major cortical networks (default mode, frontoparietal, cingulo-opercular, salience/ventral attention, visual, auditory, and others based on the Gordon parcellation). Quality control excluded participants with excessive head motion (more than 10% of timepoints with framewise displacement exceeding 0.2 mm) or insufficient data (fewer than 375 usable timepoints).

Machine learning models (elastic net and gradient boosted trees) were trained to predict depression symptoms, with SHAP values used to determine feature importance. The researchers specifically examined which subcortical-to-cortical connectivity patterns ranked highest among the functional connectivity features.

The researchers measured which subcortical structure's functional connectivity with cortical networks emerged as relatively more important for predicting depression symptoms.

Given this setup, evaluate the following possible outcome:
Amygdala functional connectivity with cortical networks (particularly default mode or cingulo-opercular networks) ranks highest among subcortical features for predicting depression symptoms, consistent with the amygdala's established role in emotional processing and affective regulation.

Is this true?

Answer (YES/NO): NO